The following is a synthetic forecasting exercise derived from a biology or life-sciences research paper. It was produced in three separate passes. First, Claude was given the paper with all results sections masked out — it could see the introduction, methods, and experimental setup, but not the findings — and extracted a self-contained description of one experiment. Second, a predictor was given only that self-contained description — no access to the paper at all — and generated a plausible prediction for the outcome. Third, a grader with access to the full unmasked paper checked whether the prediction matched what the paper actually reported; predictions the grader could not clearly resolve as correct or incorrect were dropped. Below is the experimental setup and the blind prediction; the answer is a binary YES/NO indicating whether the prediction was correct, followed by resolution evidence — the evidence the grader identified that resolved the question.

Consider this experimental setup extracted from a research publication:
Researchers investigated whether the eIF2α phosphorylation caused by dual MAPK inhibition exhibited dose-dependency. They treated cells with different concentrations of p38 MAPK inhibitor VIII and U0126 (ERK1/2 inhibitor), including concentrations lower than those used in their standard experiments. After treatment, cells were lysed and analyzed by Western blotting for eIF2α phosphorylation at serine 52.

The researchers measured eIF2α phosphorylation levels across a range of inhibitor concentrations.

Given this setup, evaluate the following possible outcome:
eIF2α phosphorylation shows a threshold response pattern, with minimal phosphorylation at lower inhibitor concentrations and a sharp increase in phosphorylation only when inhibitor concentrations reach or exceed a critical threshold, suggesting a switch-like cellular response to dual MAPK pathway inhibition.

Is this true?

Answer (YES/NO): NO